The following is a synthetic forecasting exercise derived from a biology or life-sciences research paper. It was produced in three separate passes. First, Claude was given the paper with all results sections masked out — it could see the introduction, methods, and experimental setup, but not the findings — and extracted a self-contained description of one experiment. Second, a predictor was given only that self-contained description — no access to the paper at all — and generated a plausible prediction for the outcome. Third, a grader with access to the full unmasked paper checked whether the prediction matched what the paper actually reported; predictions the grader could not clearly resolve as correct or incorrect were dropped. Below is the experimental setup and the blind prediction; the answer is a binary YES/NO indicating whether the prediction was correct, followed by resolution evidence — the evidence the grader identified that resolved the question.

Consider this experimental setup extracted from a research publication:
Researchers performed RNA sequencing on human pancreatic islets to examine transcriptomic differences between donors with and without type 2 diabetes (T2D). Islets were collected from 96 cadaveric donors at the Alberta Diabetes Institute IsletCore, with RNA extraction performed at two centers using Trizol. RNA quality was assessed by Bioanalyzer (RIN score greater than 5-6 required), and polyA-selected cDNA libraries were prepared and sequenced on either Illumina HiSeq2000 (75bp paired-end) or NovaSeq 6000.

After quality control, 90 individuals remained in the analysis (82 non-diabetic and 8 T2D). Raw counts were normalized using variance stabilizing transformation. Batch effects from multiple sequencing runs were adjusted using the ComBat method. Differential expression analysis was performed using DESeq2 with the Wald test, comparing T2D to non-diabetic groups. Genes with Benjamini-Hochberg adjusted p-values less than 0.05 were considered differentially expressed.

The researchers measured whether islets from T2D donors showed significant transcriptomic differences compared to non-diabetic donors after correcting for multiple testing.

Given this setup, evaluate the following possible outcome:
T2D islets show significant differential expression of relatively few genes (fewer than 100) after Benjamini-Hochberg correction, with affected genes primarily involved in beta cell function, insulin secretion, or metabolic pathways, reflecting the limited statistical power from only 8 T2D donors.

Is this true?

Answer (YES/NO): NO